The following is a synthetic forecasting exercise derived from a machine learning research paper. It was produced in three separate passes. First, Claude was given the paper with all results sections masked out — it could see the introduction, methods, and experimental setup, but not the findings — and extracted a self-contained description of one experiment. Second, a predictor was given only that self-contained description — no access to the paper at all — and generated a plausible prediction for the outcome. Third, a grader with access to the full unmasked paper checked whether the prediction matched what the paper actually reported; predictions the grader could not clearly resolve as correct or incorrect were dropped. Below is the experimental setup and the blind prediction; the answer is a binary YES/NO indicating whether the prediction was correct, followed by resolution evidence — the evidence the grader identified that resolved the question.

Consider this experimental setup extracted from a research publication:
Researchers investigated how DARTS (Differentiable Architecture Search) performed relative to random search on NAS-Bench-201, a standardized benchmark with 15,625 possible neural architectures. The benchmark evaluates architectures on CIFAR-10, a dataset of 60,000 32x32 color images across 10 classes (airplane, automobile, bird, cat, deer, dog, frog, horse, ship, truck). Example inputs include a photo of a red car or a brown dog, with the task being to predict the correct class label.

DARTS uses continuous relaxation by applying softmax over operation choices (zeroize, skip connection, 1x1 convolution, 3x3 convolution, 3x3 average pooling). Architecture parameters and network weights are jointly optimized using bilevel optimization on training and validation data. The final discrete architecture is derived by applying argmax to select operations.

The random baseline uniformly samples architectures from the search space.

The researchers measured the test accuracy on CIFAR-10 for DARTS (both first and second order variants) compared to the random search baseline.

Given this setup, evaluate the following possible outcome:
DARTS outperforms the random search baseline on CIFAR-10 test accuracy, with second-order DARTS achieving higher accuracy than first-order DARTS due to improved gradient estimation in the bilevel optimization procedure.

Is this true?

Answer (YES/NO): NO